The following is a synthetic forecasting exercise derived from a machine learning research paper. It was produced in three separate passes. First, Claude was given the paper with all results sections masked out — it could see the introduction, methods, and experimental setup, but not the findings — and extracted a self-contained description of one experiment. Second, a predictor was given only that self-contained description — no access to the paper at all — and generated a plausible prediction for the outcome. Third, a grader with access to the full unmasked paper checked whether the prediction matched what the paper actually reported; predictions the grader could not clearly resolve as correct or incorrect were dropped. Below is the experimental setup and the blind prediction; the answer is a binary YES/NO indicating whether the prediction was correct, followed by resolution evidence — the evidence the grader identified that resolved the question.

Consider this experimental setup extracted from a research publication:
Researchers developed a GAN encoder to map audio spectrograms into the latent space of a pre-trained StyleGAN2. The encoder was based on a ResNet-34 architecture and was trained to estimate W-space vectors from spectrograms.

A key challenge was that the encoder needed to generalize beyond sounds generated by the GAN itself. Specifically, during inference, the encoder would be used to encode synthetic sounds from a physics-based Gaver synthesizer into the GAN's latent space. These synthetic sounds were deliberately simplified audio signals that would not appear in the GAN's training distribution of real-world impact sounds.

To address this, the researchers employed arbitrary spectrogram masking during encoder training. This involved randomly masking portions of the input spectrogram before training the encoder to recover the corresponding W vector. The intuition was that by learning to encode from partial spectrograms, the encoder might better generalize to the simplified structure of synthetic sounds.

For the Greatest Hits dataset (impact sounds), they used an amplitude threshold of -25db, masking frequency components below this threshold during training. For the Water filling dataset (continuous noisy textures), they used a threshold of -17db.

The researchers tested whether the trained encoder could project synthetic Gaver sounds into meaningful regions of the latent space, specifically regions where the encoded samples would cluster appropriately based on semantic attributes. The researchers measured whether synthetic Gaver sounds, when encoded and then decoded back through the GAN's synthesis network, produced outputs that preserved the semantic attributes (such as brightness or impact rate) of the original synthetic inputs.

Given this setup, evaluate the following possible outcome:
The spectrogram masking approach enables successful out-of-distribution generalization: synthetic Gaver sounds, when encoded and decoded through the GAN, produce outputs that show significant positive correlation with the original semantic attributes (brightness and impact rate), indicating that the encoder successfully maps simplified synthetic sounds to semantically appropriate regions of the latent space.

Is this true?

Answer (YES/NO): YES